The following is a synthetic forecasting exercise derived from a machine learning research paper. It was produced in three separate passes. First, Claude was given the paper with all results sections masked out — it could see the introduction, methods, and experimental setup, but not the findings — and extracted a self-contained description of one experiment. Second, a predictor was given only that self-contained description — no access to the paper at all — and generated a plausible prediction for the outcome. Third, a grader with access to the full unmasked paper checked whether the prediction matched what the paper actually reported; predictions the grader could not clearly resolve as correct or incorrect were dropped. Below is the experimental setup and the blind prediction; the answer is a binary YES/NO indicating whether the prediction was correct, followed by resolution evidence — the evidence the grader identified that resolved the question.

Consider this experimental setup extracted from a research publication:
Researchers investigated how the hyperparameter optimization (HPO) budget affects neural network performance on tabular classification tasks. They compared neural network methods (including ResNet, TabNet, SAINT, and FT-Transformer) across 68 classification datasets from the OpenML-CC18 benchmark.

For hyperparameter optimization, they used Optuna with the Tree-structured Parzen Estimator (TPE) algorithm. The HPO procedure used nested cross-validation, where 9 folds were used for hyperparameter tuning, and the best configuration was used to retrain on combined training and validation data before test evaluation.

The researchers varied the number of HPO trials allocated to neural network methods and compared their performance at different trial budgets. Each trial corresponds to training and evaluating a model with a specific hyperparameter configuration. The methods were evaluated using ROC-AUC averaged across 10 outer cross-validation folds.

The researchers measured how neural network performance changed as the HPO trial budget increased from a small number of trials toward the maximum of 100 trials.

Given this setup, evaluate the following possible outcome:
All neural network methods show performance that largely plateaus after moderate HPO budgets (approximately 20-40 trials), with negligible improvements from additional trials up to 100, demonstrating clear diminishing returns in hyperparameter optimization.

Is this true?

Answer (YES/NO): NO